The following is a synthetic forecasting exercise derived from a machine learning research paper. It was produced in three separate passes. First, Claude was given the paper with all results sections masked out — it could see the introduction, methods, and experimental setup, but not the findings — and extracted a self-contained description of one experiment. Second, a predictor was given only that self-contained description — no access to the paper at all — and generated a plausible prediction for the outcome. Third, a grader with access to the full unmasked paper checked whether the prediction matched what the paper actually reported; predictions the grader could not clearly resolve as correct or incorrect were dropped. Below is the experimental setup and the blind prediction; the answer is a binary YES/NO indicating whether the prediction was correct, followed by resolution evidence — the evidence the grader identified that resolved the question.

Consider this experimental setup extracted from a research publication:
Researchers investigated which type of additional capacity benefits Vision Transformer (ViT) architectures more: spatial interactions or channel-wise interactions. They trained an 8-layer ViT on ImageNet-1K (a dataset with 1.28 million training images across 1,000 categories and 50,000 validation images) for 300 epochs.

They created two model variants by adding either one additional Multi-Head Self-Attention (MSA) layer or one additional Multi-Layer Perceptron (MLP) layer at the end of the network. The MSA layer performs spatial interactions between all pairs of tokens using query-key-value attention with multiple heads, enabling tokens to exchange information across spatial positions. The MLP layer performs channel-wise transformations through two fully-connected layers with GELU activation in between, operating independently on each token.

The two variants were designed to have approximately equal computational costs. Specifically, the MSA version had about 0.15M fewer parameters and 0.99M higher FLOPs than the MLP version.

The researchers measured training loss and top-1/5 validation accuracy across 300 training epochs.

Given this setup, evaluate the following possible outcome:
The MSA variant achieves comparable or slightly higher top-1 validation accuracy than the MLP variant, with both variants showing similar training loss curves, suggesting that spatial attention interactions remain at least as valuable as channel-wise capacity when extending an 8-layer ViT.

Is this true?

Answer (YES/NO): NO